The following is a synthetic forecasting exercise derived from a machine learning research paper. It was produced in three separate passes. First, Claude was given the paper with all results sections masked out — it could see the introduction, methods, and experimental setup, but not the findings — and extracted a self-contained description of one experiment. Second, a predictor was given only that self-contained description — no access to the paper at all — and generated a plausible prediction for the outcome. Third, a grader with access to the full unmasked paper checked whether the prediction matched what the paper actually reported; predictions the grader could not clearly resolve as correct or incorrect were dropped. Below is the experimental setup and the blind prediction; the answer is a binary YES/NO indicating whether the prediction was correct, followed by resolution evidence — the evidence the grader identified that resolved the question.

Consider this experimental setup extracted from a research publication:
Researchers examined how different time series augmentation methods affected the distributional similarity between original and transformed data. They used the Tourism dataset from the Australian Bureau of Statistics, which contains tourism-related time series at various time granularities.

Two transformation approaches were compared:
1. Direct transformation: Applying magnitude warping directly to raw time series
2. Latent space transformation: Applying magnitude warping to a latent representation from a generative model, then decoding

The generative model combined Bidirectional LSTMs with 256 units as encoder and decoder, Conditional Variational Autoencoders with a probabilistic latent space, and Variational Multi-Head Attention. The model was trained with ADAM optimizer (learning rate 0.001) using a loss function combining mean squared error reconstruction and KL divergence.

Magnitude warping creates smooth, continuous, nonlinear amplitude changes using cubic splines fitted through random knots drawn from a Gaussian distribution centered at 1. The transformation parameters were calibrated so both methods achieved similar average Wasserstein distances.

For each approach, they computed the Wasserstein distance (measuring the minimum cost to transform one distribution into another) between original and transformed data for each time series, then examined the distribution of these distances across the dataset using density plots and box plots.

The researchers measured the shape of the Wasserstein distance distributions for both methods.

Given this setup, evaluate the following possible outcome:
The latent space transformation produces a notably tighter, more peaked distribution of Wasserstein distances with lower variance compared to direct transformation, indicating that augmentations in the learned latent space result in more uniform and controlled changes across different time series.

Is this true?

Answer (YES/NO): YES